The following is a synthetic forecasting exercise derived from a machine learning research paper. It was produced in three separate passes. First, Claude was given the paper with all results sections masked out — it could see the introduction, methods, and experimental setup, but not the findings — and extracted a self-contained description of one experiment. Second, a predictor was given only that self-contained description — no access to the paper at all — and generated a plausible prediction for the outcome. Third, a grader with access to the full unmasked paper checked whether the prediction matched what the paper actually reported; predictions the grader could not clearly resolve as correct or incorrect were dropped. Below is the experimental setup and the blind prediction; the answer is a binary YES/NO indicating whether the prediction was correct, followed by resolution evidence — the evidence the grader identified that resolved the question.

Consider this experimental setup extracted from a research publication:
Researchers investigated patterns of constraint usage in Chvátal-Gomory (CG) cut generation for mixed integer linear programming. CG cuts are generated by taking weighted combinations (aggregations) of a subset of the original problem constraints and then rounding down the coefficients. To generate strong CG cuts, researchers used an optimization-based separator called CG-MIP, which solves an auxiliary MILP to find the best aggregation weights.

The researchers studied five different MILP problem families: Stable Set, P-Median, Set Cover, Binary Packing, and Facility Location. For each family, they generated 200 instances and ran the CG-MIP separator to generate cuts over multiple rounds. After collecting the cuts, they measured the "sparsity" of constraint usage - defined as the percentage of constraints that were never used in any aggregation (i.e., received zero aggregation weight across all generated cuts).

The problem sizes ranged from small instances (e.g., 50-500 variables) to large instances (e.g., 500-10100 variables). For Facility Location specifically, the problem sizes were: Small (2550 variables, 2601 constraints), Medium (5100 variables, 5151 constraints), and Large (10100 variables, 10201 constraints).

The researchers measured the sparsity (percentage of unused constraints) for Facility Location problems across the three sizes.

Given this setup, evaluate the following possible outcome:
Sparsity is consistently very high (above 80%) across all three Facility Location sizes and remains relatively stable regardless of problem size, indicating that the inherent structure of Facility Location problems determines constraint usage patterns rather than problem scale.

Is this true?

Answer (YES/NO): YES